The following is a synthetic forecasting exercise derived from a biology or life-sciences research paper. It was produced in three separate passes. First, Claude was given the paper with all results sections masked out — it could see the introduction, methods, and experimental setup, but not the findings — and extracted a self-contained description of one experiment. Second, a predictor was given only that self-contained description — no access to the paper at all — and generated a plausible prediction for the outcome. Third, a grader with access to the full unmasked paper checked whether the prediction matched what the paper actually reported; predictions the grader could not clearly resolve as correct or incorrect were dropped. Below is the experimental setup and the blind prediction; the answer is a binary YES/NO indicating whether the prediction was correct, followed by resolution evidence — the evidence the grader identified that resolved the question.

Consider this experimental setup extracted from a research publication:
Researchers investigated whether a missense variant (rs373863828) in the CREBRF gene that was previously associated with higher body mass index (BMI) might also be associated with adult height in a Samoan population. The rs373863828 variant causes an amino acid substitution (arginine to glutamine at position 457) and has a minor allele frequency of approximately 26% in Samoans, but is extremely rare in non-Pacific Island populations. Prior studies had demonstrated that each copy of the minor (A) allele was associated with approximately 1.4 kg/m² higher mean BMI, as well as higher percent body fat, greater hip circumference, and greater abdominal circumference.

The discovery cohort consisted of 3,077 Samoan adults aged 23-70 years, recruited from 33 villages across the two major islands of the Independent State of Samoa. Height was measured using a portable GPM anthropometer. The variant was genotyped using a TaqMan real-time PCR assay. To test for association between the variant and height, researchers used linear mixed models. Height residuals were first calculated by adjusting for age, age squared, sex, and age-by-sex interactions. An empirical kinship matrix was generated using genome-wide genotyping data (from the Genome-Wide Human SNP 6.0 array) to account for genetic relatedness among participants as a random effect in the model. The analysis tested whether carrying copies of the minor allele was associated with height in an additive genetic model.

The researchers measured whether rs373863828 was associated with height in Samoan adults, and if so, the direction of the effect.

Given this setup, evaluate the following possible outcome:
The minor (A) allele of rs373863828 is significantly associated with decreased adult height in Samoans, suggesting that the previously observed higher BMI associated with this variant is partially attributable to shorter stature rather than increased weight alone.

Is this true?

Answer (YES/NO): NO